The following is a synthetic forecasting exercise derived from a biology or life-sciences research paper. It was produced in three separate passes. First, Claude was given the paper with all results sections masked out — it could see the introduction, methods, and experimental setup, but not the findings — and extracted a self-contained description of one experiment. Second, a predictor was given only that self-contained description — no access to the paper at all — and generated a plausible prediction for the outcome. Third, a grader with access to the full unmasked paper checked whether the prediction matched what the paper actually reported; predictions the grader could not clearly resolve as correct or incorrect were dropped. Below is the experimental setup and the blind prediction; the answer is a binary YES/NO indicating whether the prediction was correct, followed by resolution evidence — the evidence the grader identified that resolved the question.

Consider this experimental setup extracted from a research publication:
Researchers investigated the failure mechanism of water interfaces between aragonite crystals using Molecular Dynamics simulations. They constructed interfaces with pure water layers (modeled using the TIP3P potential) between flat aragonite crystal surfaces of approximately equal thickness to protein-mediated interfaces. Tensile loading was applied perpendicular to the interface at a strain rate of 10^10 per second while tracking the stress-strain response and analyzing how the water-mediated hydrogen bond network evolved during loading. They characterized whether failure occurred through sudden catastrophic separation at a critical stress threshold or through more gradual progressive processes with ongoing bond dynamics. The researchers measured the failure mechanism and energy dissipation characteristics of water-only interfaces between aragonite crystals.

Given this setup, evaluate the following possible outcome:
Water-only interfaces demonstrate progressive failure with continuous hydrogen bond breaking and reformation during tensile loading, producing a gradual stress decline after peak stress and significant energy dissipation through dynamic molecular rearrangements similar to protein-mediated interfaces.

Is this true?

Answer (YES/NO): NO